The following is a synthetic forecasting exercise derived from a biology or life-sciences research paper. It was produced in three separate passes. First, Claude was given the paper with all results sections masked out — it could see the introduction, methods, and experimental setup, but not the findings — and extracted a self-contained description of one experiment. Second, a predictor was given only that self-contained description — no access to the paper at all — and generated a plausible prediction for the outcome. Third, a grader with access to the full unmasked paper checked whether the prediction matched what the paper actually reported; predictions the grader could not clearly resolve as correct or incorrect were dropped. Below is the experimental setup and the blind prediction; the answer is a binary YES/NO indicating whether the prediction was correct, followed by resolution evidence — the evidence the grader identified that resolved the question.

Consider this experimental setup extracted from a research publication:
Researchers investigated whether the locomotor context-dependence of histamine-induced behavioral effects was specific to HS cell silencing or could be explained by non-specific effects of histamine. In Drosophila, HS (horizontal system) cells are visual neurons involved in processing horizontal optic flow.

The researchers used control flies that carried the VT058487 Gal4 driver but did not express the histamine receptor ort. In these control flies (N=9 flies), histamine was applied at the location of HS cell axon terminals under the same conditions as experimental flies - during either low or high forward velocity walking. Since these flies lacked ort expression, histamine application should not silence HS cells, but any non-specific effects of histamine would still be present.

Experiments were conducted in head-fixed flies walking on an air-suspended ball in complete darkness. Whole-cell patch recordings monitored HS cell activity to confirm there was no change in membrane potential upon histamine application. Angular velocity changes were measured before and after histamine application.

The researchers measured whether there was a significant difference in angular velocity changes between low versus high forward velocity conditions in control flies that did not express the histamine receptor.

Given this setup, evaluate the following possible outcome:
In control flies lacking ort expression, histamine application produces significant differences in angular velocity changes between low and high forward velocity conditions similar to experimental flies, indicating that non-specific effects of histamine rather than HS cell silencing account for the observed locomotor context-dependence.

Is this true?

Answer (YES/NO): NO